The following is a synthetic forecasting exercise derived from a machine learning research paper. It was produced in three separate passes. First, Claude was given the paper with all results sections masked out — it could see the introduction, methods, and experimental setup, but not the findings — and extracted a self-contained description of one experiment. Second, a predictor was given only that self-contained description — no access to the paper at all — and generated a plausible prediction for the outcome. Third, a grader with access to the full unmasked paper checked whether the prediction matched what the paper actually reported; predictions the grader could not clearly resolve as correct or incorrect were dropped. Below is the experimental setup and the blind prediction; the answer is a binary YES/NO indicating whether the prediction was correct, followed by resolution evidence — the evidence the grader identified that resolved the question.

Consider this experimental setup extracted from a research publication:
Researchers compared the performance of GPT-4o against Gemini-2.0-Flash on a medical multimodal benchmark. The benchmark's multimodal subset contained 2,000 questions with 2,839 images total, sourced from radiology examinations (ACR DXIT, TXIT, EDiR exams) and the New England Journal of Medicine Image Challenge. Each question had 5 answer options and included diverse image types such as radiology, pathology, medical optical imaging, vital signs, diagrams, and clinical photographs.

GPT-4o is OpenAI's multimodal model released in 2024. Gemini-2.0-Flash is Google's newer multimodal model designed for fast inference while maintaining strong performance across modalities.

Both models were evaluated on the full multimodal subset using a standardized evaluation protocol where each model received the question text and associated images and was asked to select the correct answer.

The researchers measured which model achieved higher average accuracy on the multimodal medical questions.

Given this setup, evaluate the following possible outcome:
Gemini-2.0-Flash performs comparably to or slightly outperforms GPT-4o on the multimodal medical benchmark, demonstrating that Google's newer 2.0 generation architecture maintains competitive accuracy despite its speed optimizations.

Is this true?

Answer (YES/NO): NO